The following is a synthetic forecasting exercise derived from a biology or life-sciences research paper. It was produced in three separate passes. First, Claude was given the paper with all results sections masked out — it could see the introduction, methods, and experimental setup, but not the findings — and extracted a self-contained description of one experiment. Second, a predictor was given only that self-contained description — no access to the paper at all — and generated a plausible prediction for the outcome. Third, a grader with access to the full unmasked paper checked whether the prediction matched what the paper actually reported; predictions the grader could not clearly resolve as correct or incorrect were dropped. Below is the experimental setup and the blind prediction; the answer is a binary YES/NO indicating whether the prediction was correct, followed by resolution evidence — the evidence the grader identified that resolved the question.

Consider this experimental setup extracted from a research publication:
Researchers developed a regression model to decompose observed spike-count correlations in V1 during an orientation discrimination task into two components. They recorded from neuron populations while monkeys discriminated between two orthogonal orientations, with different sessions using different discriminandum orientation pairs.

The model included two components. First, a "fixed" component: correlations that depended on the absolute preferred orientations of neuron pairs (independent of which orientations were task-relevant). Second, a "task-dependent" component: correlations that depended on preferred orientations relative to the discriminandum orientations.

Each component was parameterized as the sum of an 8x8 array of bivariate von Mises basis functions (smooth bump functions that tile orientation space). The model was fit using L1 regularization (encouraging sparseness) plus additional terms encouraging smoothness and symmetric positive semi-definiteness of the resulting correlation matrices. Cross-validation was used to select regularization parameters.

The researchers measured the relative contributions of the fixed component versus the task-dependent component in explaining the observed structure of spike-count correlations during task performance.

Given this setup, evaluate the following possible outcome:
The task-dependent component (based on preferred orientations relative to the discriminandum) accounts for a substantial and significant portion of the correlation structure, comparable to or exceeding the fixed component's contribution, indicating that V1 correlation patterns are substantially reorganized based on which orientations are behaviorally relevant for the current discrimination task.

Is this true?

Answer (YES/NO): YES